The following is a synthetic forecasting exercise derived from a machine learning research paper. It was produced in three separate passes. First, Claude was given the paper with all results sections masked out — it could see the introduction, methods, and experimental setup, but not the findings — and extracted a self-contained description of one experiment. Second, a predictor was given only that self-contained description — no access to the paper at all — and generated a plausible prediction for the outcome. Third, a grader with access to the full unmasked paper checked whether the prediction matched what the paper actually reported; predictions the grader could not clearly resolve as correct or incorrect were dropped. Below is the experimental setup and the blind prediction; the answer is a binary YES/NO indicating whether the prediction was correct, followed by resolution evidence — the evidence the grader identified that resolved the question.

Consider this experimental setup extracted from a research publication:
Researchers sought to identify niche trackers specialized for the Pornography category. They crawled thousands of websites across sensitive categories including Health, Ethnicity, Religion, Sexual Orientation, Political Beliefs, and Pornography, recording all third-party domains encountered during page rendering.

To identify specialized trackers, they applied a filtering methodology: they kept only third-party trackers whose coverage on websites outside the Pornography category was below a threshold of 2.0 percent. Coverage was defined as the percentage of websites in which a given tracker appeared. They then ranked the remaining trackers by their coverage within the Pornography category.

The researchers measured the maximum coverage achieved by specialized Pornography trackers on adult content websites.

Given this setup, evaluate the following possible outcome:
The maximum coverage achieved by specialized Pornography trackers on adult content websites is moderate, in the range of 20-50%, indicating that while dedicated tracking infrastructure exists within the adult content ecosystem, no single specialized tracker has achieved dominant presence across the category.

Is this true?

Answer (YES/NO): NO